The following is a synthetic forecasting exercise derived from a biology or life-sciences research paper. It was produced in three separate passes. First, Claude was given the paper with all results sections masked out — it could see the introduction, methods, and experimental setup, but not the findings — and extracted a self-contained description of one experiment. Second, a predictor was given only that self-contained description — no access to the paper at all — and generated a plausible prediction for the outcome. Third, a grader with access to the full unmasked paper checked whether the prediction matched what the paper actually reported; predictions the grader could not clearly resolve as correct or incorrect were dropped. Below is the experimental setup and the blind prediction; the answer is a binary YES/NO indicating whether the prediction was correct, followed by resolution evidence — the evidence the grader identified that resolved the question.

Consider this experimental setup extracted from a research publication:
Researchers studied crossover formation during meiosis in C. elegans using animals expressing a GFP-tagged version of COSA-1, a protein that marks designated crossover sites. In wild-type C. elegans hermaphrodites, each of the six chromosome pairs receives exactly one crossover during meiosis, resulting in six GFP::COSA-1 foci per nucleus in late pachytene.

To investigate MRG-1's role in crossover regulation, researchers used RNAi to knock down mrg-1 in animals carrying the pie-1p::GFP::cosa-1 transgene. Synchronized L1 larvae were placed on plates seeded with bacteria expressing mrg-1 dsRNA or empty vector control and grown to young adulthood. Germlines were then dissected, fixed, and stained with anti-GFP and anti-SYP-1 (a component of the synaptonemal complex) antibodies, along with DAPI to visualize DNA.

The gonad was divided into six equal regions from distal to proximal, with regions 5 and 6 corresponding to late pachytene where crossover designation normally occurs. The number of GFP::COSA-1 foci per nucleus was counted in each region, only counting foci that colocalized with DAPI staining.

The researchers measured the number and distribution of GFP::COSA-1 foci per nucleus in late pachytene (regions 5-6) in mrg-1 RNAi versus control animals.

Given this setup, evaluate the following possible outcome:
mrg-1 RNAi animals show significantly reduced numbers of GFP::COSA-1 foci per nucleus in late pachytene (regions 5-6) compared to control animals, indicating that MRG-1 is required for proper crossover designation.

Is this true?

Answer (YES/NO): NO